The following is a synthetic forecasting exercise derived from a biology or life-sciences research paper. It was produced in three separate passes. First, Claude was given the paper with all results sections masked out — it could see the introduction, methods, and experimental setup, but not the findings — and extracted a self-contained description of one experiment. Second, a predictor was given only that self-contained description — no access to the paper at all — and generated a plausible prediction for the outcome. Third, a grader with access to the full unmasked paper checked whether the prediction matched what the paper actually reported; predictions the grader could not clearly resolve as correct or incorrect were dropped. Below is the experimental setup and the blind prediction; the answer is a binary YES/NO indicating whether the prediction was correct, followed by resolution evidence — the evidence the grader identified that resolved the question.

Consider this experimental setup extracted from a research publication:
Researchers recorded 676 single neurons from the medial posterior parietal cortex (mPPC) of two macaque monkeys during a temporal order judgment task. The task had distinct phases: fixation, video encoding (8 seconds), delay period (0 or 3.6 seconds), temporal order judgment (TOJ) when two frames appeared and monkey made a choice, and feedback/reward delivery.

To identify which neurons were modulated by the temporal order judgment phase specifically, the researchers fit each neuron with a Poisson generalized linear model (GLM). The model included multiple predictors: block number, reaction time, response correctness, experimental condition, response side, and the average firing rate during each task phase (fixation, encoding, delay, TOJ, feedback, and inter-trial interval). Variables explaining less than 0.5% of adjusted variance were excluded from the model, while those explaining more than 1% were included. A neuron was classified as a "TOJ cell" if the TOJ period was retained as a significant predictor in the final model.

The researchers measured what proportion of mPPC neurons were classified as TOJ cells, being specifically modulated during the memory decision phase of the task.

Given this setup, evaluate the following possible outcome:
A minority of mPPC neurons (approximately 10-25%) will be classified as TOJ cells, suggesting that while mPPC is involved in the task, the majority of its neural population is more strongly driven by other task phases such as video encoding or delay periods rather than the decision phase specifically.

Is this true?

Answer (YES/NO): NO